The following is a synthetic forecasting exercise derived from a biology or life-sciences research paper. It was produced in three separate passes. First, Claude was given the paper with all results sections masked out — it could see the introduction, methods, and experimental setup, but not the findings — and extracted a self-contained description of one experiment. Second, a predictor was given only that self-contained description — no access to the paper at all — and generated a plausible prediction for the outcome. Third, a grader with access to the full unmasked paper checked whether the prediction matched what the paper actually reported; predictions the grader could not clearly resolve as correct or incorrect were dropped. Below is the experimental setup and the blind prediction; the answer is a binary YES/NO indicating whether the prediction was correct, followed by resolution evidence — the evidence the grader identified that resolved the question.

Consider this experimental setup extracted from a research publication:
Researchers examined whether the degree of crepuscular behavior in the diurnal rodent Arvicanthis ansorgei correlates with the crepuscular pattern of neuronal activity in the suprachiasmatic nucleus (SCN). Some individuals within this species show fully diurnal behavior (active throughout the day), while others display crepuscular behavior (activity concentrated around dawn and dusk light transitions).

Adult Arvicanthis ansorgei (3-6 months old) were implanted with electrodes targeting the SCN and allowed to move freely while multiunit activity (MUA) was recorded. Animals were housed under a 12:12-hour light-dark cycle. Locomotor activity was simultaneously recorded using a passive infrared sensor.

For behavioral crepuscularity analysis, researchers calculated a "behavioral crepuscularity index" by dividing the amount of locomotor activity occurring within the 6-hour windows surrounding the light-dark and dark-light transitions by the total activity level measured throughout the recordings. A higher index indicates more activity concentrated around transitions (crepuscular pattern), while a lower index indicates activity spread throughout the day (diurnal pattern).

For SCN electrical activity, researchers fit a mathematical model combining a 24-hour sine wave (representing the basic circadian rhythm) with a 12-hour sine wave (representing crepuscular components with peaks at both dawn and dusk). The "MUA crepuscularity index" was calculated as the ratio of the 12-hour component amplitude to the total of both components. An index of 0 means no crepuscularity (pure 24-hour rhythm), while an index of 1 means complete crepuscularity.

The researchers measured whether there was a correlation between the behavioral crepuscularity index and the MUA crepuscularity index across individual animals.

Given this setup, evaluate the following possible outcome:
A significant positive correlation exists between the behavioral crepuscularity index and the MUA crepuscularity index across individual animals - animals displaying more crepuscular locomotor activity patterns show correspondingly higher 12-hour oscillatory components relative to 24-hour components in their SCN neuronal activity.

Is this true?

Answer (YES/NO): YES